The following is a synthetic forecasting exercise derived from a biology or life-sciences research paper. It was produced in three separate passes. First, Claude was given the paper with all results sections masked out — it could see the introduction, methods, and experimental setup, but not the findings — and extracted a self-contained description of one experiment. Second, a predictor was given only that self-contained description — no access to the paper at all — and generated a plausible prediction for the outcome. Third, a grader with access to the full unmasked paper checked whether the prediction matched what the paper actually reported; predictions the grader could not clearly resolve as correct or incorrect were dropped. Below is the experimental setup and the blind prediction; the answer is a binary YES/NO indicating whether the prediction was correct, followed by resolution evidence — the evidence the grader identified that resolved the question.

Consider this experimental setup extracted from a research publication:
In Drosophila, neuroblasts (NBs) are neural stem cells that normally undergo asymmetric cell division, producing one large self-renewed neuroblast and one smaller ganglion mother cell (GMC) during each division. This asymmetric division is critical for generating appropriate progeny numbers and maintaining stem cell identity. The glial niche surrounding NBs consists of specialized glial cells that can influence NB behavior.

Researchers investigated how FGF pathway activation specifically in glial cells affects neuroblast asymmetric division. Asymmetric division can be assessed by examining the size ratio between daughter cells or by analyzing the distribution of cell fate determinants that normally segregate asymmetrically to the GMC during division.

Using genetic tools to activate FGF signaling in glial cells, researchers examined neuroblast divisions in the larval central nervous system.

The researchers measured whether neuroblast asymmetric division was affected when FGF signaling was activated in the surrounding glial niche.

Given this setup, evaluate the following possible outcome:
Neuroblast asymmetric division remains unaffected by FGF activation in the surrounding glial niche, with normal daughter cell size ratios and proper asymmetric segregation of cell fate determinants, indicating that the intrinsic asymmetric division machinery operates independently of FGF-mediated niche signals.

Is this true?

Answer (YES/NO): NO